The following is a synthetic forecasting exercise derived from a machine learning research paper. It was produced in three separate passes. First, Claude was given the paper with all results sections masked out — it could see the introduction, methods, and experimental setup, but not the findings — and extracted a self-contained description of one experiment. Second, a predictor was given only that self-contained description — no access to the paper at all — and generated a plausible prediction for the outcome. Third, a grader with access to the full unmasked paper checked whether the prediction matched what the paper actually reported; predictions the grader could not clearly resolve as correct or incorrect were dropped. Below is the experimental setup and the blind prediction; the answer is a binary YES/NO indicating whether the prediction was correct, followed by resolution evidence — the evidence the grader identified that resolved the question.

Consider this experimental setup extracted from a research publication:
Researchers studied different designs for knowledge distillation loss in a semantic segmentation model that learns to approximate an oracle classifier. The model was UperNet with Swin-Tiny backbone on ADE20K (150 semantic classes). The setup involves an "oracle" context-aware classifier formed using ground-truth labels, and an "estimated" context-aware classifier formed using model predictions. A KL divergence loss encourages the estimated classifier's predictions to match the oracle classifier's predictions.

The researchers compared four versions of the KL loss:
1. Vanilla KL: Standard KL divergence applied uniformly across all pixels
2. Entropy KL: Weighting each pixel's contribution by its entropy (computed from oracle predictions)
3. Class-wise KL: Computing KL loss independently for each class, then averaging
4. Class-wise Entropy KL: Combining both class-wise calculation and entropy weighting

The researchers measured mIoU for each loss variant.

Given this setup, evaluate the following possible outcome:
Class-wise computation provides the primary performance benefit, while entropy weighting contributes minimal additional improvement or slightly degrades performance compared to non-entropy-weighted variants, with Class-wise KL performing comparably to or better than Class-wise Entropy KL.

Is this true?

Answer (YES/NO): NO